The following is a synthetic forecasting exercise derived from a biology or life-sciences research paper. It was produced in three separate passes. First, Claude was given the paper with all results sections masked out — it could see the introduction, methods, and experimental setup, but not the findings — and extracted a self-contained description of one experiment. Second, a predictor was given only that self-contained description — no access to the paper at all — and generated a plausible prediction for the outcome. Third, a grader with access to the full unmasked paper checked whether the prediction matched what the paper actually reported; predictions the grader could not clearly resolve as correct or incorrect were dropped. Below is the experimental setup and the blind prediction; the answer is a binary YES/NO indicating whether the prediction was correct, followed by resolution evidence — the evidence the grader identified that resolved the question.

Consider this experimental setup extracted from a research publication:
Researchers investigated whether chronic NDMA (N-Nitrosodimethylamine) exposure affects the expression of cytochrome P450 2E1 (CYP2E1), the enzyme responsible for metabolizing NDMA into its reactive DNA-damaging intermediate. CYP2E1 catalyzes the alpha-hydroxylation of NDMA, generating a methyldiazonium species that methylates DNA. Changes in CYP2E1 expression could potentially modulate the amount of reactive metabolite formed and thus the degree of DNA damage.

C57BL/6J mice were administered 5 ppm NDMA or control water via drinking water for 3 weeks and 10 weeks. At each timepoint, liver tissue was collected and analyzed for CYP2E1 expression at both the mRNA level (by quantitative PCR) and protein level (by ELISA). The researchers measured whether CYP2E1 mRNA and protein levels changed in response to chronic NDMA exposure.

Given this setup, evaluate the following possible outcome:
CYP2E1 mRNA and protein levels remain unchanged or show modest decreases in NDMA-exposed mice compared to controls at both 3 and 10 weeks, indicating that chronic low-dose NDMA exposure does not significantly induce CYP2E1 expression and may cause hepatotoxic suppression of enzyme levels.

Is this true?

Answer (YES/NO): YES